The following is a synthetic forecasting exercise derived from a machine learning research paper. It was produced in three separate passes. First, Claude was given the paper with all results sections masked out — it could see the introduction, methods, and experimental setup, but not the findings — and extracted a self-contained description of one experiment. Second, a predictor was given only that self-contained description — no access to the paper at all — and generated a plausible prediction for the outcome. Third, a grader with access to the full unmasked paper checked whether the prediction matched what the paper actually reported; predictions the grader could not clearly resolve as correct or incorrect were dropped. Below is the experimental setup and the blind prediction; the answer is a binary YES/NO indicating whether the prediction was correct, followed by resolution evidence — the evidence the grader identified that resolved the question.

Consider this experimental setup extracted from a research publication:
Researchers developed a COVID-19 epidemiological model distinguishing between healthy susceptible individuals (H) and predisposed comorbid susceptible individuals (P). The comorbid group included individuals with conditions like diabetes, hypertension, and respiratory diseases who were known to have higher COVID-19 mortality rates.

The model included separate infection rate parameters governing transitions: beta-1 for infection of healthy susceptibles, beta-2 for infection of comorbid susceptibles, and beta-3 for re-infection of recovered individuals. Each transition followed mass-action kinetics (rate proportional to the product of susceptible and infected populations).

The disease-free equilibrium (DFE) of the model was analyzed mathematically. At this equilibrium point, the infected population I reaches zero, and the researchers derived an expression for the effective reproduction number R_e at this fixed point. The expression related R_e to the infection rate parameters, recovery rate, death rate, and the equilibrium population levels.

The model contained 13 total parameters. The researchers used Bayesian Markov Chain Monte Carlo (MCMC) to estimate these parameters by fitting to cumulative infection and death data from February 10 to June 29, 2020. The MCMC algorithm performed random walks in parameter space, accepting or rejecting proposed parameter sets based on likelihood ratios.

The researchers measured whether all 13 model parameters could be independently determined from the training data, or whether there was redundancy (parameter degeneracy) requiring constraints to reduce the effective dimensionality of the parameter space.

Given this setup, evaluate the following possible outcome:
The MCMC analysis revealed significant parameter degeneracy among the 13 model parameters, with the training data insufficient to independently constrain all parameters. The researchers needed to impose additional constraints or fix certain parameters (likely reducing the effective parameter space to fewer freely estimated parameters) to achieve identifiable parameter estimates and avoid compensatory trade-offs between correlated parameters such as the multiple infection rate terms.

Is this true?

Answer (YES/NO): YES